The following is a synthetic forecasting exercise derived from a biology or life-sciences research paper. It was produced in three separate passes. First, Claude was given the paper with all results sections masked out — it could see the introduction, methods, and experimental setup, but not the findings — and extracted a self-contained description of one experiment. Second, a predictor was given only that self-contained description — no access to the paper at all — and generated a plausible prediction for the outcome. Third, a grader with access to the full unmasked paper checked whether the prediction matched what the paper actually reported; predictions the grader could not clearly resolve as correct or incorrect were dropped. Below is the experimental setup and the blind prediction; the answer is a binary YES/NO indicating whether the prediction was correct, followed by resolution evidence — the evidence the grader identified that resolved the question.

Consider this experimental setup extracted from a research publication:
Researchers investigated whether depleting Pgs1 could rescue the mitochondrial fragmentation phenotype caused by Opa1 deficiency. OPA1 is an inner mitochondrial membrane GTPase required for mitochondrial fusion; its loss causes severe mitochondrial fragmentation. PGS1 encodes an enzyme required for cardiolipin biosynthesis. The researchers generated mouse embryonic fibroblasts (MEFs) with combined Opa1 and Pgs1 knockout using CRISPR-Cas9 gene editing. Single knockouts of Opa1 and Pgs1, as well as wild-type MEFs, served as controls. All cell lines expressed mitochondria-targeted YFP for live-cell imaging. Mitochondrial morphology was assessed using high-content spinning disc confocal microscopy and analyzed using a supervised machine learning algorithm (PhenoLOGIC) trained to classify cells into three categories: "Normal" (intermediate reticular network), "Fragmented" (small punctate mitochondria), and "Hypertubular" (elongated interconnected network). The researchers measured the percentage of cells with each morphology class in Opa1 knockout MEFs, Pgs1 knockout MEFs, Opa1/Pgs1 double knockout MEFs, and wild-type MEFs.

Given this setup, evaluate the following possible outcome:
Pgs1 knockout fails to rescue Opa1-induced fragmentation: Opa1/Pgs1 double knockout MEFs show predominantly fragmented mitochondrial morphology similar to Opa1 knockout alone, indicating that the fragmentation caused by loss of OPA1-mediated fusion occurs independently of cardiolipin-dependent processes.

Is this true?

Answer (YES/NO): NO